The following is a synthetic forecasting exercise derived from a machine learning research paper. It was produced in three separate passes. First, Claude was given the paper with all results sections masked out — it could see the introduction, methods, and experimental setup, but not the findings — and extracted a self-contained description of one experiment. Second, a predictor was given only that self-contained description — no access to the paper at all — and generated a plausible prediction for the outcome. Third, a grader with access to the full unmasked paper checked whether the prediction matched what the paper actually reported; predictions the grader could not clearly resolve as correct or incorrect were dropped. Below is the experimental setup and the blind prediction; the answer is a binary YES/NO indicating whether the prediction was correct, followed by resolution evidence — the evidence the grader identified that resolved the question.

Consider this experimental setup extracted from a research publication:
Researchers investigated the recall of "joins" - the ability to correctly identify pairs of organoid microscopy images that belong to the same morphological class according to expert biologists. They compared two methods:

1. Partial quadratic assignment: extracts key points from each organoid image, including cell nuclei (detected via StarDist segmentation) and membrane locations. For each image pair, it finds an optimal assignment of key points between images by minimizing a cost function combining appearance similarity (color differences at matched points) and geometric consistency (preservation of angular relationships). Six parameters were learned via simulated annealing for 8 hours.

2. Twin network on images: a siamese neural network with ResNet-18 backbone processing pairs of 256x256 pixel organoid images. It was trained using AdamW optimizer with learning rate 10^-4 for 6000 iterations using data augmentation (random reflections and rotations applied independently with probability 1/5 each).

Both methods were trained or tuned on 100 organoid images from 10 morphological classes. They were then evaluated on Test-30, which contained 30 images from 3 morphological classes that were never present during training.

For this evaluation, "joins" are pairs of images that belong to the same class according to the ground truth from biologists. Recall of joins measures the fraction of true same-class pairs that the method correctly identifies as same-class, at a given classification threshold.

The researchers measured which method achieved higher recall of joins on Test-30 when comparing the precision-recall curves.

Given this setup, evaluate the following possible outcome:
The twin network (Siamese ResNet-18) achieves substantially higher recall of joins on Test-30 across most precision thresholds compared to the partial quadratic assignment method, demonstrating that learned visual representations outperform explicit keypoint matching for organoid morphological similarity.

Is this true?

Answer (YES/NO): NO